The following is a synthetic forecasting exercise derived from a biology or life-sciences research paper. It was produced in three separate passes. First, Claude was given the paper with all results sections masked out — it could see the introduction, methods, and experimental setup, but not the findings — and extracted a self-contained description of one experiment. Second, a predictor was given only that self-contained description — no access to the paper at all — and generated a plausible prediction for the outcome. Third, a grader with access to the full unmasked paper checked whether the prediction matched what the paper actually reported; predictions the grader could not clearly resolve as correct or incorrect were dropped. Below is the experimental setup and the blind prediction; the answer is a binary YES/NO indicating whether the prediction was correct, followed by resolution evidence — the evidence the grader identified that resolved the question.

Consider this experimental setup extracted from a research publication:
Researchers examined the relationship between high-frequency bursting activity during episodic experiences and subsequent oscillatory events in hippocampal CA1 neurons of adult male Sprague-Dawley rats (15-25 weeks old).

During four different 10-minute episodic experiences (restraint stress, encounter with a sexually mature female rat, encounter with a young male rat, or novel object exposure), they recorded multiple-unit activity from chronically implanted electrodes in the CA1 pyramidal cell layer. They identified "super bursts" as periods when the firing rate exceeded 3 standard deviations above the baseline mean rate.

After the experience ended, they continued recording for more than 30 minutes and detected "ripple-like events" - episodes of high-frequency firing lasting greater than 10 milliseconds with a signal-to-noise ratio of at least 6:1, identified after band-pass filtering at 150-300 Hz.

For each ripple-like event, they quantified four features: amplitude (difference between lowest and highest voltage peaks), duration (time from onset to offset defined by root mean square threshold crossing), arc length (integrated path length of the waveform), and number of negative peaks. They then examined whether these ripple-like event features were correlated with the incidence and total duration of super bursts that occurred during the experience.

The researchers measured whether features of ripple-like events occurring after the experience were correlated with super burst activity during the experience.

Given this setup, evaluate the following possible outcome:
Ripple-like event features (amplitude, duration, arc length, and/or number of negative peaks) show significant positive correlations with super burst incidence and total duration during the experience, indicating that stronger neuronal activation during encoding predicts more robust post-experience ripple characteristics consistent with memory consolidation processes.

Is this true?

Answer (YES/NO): YES